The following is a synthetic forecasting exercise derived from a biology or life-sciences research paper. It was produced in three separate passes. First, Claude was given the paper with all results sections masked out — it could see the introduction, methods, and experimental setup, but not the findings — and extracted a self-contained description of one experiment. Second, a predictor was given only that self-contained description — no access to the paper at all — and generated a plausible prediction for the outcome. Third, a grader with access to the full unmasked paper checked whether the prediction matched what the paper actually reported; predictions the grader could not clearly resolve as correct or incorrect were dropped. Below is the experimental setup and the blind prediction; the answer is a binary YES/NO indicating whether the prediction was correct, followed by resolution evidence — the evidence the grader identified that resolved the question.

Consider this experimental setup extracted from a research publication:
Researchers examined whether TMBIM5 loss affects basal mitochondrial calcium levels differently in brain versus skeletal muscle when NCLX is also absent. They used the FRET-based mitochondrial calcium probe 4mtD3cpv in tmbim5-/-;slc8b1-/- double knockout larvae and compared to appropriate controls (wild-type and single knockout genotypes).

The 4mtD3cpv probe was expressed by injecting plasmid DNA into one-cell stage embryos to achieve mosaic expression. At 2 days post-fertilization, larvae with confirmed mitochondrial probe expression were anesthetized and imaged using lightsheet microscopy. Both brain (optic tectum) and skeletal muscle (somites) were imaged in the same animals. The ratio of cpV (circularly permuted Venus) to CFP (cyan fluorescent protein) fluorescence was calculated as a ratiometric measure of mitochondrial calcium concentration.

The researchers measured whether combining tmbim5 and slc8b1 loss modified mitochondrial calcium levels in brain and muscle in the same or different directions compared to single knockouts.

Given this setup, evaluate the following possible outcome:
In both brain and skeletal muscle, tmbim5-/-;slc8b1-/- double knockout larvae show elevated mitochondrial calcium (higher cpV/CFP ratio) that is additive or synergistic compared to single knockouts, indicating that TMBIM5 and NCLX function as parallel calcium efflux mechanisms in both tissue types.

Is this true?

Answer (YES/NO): NO